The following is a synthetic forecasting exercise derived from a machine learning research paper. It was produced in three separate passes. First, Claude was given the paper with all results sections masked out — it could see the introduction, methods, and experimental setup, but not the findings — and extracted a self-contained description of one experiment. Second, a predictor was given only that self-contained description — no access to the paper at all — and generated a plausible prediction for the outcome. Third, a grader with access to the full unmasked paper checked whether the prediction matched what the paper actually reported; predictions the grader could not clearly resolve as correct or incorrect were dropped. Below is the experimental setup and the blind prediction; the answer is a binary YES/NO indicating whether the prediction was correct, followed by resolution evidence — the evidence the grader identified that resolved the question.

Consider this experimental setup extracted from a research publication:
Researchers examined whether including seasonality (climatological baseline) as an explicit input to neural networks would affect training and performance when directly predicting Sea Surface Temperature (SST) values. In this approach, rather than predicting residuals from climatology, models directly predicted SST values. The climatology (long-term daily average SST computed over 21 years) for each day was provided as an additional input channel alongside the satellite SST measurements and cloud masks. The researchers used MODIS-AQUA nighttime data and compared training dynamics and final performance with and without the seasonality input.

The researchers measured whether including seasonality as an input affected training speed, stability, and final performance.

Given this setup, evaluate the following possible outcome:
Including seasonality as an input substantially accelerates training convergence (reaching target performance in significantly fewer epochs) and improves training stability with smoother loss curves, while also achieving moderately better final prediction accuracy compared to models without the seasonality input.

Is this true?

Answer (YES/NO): YES